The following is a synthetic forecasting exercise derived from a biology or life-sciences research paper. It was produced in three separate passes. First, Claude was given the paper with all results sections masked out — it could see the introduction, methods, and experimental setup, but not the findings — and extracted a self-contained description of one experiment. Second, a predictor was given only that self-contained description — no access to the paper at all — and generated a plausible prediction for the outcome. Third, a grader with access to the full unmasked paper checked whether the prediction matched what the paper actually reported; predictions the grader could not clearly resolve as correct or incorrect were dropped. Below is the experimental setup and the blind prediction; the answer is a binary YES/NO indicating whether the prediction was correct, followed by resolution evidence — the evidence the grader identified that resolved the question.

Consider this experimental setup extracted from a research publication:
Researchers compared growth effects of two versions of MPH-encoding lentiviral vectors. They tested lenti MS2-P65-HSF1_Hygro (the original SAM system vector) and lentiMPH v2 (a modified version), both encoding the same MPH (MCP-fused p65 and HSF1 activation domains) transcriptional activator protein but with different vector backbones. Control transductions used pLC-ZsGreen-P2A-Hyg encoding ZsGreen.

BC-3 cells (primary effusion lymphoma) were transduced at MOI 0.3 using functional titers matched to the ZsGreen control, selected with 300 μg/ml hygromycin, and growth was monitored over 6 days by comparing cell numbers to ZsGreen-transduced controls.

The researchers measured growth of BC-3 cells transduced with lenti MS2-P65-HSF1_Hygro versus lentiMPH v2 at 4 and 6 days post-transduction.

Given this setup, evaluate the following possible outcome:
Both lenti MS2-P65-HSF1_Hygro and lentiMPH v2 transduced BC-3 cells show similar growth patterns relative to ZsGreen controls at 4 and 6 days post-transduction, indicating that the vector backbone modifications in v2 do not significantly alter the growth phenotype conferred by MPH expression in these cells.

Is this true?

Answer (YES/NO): YES